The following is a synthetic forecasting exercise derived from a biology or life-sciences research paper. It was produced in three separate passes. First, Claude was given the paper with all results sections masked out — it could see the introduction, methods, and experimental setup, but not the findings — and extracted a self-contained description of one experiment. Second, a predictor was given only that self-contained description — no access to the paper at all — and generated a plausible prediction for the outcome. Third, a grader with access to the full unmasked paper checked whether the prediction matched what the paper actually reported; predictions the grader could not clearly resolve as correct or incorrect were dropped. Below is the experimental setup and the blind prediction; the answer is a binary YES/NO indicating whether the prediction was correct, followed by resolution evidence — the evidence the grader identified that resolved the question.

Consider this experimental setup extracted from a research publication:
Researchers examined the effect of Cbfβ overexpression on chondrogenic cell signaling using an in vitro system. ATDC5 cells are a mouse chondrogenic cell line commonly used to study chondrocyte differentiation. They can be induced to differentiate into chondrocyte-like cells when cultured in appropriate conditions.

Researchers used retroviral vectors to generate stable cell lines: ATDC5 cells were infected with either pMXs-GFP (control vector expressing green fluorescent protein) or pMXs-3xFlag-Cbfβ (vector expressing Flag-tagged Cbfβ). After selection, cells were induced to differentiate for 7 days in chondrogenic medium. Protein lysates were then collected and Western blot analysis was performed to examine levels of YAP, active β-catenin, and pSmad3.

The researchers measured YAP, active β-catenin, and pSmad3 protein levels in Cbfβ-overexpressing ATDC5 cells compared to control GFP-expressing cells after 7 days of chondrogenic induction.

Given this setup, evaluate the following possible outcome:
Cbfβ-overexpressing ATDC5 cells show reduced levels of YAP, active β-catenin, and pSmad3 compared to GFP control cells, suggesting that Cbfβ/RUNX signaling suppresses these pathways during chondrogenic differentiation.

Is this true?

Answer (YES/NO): NO